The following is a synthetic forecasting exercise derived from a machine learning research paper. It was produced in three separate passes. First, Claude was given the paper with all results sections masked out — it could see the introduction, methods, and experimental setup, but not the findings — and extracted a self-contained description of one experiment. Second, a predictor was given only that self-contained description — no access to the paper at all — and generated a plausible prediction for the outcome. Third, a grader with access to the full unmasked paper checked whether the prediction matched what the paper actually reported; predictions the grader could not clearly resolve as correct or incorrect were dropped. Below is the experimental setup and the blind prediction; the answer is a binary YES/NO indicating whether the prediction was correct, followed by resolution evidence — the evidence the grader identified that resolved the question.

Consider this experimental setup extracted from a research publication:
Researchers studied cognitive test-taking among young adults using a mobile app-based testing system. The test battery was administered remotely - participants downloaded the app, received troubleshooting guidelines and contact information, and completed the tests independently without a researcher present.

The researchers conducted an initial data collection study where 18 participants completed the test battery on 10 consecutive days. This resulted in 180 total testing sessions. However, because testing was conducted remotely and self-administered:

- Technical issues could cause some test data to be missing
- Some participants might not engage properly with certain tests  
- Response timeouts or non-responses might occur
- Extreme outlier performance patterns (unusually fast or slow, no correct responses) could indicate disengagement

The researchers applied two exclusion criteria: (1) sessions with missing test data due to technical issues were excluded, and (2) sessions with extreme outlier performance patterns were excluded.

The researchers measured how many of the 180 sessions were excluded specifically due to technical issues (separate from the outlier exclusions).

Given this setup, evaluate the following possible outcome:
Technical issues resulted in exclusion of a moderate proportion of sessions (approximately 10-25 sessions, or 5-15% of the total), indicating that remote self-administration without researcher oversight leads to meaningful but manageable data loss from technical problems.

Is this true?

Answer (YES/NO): NO